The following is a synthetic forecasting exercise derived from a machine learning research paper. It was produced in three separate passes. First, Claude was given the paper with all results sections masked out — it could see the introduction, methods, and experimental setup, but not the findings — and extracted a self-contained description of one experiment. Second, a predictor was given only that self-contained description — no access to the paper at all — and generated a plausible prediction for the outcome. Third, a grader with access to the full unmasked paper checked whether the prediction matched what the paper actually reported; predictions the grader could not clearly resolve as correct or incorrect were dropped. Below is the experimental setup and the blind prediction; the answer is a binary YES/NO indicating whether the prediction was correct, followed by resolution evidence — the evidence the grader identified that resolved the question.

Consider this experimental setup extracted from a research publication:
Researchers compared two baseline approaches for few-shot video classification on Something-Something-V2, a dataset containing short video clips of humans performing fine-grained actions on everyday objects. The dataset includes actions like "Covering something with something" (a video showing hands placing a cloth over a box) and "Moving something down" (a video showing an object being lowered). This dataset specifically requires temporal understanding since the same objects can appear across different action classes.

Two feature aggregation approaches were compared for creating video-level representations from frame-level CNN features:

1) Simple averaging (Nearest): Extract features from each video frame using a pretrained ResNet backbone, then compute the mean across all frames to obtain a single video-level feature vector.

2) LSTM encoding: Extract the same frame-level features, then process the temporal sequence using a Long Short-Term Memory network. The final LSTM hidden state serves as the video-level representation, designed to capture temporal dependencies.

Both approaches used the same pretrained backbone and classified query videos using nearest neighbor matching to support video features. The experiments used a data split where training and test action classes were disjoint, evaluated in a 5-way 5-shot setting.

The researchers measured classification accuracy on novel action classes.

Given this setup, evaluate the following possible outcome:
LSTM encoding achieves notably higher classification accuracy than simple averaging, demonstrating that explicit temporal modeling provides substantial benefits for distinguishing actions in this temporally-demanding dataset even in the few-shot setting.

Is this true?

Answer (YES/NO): NO